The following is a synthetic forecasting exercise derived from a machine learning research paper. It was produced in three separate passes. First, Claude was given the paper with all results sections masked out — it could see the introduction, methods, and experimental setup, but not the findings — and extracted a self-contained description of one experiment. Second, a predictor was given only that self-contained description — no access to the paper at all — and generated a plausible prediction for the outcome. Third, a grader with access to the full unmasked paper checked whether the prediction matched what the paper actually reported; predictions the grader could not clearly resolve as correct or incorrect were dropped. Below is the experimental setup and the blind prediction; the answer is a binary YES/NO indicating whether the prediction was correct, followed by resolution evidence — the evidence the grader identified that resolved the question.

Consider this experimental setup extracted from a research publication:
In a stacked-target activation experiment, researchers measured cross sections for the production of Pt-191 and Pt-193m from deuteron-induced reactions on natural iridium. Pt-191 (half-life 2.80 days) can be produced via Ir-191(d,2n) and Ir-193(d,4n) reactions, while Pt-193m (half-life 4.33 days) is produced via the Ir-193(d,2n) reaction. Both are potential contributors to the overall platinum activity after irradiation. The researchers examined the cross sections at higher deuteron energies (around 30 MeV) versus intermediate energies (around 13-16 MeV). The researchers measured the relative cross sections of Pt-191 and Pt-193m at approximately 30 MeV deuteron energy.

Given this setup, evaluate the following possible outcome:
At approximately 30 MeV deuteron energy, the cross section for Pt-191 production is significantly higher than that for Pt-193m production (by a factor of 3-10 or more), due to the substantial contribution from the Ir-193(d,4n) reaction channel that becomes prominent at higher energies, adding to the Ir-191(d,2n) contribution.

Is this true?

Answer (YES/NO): YES